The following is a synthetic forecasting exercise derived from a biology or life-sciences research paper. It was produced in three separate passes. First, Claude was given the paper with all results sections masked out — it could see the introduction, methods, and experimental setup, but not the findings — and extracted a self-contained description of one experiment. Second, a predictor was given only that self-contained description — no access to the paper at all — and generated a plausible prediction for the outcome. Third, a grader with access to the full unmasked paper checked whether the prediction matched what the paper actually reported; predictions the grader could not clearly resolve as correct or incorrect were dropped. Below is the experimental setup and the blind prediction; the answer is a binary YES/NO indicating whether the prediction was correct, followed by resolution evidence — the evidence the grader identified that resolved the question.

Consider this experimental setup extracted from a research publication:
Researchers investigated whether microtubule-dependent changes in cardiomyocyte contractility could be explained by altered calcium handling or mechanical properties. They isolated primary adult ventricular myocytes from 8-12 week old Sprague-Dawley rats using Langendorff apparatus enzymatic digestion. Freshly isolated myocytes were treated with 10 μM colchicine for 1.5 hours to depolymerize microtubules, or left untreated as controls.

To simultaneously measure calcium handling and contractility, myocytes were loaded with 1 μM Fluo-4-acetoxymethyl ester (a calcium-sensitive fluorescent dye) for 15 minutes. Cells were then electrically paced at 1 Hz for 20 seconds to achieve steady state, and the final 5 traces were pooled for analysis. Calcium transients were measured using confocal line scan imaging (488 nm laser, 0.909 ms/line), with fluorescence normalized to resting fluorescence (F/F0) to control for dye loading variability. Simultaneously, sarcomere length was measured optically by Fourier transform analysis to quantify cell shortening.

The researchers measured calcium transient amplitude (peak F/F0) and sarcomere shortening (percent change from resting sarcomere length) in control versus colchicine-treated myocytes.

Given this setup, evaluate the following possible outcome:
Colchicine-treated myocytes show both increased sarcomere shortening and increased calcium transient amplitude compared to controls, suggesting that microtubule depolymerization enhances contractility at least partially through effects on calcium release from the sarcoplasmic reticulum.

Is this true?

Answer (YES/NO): NO